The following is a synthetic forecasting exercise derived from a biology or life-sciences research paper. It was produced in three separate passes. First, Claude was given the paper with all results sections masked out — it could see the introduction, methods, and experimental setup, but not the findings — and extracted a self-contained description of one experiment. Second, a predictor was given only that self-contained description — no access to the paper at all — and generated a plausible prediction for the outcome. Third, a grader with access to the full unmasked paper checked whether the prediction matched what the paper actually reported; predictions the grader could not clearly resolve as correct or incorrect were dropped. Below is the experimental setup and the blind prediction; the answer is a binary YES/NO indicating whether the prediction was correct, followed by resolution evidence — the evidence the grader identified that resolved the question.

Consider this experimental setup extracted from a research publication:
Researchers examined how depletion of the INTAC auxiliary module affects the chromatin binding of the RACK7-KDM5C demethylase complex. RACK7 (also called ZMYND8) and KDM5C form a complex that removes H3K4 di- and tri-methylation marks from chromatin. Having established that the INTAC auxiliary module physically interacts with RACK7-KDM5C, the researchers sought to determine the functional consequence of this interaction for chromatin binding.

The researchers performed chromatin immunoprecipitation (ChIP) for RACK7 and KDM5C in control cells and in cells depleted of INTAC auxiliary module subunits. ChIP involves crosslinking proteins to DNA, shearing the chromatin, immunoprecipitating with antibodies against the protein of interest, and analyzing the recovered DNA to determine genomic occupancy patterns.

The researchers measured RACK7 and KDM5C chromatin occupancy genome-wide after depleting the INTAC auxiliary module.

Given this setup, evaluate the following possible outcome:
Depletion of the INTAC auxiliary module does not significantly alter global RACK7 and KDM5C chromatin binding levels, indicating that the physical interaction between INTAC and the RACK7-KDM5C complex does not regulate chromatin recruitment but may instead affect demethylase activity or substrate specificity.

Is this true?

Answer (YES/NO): NO